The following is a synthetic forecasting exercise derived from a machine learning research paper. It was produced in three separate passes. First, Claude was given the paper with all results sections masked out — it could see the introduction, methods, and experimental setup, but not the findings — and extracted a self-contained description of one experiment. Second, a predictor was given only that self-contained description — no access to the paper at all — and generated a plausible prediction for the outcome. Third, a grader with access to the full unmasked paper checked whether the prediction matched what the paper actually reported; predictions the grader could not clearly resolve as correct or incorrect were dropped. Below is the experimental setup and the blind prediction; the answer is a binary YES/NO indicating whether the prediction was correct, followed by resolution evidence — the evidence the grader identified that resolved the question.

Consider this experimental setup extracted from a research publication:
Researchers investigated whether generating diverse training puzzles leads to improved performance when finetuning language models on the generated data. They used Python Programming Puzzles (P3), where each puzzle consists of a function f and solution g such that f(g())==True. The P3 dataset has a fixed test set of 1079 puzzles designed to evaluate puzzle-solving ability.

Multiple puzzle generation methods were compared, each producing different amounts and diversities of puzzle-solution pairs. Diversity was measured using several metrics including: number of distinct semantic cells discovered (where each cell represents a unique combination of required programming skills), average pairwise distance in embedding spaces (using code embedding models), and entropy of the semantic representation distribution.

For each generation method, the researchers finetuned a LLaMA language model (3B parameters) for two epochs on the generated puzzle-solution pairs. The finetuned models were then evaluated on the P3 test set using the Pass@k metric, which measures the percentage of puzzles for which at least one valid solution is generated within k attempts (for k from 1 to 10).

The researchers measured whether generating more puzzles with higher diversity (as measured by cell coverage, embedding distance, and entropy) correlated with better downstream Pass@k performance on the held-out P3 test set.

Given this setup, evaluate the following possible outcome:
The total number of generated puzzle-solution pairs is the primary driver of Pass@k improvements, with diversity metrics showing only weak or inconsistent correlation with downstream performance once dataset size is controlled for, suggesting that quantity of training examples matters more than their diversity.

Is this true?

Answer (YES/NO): NO